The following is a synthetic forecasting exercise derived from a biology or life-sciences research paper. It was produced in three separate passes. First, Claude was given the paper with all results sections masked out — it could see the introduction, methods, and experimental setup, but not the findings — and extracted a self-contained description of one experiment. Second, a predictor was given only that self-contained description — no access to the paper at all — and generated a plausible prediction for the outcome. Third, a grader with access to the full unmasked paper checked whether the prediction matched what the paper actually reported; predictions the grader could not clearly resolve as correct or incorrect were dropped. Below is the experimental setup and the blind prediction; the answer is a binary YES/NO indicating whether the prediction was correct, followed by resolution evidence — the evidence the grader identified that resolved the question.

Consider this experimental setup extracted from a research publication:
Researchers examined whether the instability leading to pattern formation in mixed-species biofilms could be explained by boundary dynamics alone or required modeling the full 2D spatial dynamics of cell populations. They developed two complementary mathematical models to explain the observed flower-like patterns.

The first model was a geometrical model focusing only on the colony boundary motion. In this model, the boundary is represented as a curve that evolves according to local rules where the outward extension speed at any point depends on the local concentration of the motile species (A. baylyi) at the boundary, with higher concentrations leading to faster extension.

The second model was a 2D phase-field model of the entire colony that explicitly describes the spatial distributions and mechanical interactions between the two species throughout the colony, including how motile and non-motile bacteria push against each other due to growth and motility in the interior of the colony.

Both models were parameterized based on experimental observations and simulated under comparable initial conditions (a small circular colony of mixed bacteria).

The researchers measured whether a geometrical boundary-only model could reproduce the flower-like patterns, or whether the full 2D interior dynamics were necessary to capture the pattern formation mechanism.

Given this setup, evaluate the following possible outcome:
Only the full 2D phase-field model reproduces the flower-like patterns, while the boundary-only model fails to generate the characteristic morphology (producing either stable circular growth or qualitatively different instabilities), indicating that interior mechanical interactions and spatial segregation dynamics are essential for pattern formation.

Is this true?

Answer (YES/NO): NO